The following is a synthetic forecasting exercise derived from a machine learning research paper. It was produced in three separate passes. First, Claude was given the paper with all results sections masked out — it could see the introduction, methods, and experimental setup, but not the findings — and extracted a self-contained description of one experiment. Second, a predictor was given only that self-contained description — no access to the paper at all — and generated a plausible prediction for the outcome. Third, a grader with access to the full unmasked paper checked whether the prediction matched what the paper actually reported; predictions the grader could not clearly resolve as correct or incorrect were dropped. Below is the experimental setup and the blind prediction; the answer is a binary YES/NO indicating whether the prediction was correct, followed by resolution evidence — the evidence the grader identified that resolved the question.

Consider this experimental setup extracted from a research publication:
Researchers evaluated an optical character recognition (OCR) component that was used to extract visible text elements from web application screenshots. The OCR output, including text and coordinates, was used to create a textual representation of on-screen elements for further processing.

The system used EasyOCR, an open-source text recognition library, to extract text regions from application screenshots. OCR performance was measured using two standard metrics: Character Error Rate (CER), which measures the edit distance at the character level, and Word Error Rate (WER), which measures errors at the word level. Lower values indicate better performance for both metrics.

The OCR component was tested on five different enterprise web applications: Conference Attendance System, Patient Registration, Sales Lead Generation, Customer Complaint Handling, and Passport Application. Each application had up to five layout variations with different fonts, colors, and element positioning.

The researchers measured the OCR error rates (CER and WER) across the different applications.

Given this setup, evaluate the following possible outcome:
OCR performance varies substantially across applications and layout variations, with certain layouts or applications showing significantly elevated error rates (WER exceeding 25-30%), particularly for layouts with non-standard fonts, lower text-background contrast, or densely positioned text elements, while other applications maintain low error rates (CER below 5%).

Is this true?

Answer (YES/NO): NO